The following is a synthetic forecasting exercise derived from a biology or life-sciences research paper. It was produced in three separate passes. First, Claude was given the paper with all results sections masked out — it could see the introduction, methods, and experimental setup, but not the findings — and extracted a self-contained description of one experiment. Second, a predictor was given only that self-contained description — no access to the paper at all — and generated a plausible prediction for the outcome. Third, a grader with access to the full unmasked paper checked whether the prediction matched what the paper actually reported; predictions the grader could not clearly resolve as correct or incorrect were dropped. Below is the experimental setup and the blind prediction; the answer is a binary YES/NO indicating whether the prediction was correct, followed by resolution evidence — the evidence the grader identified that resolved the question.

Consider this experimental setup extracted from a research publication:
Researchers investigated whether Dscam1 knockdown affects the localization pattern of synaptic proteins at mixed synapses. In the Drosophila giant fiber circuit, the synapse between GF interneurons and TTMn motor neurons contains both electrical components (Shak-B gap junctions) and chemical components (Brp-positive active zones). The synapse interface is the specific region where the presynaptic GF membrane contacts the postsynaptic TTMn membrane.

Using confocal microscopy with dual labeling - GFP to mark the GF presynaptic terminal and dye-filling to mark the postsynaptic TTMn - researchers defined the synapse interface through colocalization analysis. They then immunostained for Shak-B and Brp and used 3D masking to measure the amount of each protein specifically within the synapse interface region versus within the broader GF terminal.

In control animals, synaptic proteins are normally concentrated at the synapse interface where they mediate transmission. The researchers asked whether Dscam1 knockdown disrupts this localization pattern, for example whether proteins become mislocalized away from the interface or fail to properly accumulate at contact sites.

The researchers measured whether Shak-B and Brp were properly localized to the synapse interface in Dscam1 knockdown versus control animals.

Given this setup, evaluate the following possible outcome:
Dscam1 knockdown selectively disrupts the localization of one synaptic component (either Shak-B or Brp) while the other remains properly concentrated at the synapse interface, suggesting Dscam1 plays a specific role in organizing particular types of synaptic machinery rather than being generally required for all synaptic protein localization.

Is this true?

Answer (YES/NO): NO